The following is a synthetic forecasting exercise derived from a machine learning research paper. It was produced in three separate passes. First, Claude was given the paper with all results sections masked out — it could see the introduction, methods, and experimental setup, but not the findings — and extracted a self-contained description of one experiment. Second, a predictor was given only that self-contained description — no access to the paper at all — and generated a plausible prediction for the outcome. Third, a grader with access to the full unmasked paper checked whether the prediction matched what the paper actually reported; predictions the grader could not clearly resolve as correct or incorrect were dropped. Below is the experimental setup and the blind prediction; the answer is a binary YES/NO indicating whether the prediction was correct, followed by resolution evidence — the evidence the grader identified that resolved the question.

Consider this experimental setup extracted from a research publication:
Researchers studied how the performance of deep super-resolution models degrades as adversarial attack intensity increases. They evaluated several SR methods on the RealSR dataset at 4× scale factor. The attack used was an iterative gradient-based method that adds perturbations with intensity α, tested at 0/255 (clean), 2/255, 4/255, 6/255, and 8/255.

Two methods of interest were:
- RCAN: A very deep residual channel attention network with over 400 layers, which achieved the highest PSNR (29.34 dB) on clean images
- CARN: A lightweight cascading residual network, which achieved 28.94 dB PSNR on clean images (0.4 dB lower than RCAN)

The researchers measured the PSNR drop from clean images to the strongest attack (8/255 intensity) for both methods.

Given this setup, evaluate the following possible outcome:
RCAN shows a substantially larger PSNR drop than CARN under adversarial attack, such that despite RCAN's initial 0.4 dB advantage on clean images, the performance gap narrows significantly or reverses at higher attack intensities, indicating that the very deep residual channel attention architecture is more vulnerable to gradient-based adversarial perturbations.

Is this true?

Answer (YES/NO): YES